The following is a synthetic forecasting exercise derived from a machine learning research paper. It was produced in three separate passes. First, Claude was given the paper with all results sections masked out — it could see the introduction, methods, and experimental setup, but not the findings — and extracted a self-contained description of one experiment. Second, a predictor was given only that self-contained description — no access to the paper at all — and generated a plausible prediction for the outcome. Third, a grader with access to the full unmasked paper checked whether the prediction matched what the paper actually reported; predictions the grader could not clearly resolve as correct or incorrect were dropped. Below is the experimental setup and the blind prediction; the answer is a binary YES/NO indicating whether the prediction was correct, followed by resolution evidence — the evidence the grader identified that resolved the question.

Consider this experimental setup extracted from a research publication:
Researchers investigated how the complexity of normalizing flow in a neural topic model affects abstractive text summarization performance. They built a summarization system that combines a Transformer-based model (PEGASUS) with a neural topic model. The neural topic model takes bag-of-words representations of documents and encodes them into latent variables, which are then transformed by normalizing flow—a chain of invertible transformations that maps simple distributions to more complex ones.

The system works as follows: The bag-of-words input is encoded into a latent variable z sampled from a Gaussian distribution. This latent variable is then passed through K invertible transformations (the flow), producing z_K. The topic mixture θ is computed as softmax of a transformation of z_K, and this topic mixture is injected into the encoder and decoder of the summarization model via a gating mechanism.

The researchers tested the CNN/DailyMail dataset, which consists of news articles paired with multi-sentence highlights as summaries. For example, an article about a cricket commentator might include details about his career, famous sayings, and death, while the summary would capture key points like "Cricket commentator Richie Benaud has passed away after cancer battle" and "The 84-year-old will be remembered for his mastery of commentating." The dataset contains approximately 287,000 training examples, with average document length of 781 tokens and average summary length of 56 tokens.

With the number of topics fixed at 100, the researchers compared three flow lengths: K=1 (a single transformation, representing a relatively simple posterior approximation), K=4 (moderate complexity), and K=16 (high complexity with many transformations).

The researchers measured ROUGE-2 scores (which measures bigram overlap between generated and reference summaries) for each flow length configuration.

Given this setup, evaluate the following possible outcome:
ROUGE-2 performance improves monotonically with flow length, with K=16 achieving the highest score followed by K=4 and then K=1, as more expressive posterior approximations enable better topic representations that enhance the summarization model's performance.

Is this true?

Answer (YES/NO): NO